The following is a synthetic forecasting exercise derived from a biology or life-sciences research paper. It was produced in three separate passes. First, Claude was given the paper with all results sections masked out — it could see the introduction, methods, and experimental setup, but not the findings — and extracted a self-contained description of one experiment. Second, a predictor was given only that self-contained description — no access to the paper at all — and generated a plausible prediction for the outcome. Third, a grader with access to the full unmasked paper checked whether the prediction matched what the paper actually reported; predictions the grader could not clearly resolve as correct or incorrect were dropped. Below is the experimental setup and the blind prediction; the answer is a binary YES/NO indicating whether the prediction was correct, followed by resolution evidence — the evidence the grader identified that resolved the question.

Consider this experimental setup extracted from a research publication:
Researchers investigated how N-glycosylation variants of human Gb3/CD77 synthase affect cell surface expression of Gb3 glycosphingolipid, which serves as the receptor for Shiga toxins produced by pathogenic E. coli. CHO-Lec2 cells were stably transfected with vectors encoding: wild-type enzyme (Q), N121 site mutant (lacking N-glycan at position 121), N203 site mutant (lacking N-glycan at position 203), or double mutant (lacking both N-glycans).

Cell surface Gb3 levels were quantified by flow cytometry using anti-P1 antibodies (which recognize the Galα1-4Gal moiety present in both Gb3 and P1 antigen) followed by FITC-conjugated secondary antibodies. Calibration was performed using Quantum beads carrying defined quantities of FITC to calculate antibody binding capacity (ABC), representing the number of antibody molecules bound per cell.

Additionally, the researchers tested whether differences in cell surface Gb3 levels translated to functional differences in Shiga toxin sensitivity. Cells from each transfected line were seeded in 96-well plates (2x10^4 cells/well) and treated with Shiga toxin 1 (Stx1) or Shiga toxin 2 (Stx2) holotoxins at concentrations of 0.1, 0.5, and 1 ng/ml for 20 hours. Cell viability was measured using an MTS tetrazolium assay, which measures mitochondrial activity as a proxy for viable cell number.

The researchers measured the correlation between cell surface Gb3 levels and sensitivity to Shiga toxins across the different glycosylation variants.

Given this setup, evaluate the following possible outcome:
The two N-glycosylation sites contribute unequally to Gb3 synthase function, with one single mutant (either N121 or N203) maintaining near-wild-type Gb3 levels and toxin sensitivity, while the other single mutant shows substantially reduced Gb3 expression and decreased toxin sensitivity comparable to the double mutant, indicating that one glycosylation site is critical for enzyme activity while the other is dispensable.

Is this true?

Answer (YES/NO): NO